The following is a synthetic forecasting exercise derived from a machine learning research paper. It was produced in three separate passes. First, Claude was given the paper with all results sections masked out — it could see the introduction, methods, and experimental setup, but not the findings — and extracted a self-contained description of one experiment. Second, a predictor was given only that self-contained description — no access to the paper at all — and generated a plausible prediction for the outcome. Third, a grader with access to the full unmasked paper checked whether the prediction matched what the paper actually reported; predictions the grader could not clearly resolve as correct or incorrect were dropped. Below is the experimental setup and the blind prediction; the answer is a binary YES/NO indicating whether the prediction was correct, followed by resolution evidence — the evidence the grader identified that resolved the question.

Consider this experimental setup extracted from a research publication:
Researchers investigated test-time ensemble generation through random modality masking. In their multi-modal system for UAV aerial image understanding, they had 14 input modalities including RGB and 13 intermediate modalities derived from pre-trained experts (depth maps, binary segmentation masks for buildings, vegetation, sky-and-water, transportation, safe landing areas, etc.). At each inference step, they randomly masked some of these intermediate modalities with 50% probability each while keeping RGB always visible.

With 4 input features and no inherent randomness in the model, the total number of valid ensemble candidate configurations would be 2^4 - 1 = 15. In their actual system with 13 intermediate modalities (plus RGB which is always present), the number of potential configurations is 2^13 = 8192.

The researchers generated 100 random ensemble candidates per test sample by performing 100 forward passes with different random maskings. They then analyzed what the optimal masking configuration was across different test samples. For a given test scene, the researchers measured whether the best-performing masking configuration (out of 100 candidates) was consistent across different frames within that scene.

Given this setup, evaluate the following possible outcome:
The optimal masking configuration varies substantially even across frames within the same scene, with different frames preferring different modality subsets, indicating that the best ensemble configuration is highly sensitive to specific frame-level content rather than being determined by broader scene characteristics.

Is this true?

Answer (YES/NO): YES